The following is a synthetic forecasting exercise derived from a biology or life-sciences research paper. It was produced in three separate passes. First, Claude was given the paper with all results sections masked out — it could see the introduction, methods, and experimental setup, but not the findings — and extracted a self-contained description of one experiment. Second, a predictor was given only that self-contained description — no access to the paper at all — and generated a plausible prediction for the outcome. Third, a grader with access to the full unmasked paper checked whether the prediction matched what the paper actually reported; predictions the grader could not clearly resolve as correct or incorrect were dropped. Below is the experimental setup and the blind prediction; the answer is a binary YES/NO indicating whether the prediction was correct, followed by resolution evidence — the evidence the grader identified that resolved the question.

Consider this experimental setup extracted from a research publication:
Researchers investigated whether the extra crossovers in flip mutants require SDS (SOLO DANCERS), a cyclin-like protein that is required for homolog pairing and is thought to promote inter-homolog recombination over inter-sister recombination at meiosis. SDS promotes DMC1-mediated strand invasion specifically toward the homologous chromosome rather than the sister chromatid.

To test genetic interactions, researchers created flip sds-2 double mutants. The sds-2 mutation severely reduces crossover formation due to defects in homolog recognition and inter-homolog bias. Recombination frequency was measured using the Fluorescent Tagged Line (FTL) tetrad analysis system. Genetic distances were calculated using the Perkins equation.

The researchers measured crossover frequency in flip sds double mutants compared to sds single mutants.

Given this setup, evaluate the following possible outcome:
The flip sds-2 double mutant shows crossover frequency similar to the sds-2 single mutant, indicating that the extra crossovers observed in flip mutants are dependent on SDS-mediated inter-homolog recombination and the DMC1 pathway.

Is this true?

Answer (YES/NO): NO